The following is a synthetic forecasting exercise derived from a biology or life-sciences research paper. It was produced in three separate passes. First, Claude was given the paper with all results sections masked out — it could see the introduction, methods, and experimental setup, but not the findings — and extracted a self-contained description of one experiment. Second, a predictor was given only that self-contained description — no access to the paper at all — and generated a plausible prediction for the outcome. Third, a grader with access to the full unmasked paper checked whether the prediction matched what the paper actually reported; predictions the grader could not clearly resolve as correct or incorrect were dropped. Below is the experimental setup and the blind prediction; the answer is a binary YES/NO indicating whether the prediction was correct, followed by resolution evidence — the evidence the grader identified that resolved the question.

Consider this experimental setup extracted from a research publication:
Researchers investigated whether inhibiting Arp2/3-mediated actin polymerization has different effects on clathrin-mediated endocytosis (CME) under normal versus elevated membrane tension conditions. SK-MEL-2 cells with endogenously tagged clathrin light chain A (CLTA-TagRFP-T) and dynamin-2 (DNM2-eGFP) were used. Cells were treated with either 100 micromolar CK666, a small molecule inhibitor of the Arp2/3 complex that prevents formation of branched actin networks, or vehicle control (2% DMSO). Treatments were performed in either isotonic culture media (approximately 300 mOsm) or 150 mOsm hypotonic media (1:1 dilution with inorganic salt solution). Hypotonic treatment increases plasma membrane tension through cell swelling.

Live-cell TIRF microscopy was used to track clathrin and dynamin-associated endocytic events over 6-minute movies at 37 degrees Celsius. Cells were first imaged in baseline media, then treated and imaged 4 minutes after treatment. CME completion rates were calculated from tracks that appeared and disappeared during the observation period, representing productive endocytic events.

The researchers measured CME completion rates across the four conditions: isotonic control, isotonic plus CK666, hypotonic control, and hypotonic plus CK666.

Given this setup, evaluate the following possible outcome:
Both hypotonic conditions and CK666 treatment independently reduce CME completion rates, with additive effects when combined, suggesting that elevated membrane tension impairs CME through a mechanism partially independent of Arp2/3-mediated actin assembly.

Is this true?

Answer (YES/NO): NO